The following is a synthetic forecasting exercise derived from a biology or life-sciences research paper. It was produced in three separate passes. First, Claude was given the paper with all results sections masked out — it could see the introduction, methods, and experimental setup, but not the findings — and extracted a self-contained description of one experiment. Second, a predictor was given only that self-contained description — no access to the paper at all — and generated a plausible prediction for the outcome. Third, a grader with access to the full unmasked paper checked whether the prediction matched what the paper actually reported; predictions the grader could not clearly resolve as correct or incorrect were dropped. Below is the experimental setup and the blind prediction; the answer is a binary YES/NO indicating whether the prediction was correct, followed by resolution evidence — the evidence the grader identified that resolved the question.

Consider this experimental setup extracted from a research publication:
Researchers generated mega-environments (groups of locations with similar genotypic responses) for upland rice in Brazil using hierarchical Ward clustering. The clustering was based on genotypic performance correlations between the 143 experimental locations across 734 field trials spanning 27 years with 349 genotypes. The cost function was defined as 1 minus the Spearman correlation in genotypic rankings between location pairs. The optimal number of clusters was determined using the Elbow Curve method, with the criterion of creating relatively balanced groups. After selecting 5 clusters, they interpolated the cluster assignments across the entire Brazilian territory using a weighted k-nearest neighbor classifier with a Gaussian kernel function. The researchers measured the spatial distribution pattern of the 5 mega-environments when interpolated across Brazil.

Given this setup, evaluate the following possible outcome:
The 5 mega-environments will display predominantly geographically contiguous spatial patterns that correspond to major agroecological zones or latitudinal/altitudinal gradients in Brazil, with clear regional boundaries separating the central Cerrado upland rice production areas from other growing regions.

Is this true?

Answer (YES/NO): NO